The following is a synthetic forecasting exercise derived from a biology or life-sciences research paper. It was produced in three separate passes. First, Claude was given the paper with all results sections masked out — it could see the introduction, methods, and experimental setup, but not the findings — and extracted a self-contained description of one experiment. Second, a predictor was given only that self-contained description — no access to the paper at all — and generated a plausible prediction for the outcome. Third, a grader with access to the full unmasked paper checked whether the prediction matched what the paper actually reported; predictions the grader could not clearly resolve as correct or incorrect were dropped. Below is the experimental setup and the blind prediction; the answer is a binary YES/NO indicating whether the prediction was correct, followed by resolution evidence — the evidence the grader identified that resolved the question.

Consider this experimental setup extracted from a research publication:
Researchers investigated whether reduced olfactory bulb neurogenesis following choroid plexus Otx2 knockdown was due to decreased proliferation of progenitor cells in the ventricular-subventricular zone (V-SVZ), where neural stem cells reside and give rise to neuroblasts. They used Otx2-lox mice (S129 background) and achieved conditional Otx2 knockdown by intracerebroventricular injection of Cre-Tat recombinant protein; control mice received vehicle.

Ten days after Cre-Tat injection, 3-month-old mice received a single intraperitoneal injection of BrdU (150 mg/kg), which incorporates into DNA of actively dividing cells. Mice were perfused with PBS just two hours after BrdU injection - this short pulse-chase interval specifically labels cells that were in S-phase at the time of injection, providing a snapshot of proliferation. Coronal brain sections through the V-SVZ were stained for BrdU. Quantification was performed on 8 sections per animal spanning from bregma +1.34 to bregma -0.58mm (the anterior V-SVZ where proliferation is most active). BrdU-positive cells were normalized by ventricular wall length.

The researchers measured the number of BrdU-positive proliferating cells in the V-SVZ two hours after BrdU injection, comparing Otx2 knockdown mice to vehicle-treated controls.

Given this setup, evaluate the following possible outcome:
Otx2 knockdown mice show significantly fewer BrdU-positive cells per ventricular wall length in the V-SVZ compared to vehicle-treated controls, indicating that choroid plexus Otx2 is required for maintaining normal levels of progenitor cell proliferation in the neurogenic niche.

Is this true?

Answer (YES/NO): NO